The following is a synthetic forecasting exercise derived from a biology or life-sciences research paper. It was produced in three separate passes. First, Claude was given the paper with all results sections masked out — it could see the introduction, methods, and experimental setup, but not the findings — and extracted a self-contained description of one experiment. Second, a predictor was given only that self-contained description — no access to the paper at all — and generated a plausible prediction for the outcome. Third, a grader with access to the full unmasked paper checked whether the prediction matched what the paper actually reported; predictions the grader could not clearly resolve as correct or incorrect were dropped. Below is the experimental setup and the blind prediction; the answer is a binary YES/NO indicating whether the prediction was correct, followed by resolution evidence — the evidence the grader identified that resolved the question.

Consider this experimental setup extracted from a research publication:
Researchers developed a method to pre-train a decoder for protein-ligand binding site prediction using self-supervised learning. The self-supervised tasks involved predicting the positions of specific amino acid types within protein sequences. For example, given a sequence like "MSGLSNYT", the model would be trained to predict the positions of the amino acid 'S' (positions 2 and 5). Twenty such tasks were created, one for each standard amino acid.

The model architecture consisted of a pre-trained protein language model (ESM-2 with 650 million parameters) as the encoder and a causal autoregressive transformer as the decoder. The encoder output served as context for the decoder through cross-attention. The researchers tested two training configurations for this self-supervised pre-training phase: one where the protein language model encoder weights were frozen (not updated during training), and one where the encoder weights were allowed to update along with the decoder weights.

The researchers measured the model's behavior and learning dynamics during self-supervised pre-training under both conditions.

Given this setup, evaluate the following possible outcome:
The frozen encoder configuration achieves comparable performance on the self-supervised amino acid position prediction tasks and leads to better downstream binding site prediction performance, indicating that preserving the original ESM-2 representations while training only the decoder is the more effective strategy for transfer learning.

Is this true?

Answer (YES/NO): NO